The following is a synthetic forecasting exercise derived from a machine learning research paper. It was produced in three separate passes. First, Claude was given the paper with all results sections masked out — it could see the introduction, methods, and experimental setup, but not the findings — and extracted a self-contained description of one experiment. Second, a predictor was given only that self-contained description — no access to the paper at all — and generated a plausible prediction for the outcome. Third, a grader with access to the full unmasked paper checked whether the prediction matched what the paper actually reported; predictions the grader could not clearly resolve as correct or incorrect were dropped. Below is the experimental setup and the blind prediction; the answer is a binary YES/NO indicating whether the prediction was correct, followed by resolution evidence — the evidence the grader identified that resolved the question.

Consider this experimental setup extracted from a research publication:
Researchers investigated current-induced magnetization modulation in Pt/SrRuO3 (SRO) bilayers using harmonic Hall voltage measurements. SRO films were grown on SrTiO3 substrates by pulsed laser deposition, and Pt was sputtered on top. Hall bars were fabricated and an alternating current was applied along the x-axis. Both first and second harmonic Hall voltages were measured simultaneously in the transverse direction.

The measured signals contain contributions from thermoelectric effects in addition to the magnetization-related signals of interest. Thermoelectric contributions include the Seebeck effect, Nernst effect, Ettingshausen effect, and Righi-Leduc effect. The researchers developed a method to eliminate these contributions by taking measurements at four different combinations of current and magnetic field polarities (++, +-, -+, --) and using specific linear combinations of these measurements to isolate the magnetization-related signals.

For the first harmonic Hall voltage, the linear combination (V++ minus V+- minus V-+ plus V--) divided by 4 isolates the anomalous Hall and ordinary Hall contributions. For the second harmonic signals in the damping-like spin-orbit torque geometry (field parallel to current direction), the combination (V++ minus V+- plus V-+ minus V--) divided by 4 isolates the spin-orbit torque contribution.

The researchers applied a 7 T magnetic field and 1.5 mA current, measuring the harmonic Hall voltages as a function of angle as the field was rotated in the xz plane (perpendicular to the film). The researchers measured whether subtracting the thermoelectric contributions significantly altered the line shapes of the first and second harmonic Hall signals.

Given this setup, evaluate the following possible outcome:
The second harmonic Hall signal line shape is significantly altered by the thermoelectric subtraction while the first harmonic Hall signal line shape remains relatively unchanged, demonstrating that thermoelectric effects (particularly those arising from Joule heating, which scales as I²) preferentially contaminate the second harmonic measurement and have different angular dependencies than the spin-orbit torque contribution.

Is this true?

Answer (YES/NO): NO